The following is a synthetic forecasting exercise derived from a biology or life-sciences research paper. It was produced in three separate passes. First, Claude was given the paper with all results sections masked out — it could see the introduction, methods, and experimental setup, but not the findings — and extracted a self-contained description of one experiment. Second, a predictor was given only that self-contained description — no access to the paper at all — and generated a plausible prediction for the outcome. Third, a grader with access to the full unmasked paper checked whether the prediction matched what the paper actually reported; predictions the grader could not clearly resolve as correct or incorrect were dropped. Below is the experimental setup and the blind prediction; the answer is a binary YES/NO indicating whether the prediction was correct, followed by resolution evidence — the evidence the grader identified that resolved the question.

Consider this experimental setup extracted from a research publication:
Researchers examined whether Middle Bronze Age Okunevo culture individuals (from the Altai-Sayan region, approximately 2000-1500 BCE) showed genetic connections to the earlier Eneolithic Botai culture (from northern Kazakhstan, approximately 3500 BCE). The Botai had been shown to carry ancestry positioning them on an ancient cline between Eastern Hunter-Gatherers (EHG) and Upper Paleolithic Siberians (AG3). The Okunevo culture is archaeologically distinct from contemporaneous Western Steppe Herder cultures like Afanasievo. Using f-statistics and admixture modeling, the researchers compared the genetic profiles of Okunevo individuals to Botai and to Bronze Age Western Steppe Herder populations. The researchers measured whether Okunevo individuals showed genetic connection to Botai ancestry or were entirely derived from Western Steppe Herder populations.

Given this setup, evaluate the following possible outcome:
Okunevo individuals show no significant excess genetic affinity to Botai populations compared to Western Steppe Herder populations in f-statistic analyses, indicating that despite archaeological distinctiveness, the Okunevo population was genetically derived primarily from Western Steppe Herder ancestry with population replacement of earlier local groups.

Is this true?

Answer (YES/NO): NO